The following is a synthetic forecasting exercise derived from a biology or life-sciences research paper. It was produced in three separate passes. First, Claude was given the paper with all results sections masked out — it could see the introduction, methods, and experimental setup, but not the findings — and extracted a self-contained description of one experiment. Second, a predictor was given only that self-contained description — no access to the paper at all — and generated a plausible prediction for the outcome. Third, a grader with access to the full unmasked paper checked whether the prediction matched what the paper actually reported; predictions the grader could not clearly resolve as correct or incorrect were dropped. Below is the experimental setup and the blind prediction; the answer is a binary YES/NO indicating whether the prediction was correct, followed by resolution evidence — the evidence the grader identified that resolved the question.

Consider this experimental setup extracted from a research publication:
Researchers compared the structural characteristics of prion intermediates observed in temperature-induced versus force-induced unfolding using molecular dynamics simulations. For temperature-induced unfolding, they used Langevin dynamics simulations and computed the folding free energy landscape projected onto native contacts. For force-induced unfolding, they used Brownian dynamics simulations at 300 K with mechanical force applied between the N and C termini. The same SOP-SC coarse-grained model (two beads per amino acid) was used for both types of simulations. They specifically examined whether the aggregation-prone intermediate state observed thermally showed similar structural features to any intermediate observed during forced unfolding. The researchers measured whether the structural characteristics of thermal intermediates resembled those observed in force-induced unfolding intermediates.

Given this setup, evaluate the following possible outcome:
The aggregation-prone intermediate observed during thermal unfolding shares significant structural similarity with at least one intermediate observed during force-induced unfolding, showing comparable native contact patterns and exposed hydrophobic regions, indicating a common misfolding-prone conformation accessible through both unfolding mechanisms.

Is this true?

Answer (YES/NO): YES